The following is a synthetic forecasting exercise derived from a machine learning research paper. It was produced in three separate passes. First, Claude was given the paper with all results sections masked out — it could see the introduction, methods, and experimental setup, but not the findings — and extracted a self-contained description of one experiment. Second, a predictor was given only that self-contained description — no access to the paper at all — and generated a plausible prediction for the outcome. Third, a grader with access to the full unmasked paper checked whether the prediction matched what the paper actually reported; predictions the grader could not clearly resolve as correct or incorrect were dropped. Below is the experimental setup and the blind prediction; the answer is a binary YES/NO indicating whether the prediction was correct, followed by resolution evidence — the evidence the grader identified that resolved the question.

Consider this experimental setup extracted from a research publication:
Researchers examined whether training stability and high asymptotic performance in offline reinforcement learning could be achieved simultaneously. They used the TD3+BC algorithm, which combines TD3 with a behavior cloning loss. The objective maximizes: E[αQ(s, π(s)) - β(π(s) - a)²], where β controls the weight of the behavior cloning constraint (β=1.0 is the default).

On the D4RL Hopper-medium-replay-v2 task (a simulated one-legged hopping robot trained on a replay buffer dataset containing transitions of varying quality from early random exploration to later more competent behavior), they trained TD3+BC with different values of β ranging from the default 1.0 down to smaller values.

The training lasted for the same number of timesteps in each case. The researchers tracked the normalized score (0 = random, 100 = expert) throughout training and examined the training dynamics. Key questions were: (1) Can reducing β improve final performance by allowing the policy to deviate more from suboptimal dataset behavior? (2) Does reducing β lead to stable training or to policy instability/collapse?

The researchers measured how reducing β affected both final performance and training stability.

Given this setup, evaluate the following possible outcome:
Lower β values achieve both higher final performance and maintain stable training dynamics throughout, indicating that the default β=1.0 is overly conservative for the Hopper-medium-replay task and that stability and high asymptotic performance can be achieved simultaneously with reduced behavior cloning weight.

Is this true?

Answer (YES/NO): NO